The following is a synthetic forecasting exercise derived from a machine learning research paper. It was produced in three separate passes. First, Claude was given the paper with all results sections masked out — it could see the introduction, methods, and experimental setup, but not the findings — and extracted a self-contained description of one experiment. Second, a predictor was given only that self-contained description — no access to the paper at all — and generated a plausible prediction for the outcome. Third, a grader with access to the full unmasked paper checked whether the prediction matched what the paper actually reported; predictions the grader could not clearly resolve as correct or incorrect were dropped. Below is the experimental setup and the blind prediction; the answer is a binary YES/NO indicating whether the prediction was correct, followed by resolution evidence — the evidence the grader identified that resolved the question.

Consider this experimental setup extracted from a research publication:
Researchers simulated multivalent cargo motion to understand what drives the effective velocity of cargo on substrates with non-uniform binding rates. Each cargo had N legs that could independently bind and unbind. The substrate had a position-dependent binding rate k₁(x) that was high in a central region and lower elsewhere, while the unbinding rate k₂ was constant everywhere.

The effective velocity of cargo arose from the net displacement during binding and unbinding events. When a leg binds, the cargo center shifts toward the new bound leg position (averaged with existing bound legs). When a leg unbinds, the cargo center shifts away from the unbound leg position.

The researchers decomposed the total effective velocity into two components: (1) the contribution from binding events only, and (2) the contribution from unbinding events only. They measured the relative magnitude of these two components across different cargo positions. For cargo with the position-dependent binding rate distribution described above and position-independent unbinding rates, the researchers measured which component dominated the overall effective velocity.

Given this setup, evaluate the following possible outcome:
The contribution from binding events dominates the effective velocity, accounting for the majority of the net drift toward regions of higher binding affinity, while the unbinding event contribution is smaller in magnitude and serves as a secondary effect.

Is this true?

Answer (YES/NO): YES